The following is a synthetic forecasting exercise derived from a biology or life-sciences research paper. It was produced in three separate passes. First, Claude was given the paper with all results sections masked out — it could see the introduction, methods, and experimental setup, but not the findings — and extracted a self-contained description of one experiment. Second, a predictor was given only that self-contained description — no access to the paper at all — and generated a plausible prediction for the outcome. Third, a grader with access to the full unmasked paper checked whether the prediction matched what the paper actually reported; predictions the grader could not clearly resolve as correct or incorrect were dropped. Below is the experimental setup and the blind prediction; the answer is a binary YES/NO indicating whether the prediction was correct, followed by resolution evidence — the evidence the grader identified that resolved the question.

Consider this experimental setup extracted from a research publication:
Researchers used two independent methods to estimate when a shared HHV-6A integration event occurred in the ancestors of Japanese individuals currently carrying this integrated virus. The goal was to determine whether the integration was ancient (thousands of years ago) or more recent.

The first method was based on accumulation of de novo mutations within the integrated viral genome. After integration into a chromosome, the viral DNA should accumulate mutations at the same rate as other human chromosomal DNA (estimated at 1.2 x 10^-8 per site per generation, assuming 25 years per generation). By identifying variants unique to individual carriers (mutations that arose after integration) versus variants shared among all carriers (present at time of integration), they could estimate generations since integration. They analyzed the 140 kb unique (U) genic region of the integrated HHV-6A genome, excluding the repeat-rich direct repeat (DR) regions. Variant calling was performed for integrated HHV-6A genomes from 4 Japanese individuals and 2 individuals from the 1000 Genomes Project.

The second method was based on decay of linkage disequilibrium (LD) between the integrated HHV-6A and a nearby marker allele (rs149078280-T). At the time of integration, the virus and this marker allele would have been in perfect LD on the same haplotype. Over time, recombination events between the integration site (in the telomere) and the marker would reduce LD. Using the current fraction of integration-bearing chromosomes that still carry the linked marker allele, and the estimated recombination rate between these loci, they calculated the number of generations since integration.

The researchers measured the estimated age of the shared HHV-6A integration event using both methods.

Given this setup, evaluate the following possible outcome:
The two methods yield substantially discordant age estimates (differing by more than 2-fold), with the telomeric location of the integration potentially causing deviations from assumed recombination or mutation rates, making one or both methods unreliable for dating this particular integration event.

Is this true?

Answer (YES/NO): YES